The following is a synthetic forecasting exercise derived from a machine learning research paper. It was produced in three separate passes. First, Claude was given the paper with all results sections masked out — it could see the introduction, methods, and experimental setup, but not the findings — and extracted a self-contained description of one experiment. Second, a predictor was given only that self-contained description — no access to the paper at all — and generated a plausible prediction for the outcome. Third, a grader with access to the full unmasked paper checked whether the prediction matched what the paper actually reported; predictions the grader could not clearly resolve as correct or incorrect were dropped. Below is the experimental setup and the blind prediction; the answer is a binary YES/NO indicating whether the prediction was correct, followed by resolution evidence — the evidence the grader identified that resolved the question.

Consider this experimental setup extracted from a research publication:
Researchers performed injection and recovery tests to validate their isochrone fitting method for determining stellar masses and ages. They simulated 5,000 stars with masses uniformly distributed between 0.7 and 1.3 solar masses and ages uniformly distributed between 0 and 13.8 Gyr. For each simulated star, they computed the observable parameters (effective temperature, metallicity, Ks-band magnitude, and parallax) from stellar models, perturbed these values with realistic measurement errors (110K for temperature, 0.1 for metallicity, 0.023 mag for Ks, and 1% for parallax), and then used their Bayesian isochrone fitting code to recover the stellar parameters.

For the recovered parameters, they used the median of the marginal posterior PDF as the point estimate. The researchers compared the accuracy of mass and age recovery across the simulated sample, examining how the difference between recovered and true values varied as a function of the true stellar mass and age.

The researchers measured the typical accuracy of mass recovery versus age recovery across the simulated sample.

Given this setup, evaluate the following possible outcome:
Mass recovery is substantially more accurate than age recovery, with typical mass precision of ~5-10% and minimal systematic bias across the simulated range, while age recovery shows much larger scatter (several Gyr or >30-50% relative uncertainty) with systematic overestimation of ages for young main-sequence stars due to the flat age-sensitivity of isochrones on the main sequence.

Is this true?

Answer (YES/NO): YES